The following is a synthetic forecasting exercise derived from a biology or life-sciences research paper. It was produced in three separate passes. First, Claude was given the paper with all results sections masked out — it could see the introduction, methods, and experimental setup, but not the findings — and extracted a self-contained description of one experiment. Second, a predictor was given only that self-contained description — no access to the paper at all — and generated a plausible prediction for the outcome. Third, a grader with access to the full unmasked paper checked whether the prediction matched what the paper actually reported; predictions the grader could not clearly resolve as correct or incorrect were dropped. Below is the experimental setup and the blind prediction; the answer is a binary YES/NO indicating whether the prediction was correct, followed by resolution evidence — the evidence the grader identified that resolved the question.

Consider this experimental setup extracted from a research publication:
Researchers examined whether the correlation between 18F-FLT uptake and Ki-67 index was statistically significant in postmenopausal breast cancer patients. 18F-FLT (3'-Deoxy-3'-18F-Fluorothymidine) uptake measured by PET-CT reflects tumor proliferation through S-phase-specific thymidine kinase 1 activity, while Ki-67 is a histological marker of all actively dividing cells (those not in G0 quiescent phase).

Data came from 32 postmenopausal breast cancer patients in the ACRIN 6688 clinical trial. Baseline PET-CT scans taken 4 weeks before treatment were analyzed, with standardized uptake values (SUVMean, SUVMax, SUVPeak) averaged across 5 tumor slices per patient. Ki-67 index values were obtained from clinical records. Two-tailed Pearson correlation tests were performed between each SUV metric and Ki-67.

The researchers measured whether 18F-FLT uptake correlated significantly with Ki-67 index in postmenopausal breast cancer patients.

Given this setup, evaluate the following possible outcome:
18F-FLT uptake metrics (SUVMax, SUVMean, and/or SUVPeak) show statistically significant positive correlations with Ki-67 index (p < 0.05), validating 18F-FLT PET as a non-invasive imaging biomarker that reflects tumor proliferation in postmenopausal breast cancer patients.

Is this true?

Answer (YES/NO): YES